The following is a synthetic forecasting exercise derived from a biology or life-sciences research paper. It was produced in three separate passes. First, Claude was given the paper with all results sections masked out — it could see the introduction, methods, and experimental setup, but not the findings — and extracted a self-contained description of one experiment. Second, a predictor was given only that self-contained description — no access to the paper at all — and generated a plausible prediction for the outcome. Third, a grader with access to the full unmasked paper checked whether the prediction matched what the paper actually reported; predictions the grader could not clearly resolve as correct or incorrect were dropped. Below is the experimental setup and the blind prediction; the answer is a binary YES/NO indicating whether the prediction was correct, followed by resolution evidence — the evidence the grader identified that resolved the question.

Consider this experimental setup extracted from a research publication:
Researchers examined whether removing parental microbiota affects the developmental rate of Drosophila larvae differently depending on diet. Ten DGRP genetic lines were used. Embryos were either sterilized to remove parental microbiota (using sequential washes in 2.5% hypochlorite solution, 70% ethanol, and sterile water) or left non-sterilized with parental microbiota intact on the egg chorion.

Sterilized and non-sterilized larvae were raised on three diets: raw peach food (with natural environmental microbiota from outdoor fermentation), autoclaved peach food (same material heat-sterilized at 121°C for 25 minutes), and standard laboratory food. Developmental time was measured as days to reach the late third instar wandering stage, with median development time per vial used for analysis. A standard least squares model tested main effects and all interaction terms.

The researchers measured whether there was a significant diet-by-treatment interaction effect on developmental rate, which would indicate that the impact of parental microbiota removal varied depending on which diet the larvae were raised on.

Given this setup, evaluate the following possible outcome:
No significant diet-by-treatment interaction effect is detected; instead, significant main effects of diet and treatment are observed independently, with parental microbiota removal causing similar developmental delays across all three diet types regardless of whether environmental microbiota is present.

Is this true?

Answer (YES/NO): NO